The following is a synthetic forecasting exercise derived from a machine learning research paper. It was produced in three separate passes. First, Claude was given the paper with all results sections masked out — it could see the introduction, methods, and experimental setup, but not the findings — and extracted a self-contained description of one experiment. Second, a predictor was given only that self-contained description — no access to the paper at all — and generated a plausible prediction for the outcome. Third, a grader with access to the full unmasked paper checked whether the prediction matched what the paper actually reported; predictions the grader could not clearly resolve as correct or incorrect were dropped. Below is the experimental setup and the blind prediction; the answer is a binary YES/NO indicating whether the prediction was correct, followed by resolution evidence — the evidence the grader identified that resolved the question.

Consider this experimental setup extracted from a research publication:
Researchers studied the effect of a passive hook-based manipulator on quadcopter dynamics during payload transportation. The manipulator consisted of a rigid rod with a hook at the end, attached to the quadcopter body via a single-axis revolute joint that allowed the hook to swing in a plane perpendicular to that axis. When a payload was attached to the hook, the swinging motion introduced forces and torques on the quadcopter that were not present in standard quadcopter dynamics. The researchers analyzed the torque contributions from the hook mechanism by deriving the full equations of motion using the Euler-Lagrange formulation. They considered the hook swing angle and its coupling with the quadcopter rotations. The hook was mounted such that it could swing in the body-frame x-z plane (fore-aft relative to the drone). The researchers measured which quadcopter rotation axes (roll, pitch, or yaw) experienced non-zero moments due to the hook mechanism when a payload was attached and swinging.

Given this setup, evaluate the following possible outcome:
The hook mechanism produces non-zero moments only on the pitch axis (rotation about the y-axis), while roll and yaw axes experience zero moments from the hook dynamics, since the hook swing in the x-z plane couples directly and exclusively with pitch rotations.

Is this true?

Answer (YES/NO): NO